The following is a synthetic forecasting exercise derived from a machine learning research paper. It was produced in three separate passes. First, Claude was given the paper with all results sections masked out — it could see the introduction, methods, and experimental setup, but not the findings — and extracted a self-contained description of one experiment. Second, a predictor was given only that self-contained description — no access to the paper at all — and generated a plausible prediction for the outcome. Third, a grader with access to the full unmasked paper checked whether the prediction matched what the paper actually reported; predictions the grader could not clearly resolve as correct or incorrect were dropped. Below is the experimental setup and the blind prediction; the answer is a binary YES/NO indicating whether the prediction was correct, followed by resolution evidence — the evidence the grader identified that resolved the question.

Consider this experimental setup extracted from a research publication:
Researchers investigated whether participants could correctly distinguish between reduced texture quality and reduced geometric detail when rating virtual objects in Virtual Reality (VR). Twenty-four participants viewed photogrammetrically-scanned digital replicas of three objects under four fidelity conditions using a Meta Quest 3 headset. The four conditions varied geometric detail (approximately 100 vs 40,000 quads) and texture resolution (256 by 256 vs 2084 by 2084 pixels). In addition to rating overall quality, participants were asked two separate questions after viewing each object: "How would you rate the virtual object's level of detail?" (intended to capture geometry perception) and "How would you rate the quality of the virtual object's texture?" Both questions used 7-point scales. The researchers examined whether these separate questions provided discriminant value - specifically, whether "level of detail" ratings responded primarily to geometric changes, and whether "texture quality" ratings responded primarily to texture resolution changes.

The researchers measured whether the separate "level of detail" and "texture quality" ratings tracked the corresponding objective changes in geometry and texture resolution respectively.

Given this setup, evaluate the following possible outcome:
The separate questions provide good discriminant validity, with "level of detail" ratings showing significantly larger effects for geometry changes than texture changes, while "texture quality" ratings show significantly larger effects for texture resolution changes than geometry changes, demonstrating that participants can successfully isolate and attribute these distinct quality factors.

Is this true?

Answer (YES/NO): NO